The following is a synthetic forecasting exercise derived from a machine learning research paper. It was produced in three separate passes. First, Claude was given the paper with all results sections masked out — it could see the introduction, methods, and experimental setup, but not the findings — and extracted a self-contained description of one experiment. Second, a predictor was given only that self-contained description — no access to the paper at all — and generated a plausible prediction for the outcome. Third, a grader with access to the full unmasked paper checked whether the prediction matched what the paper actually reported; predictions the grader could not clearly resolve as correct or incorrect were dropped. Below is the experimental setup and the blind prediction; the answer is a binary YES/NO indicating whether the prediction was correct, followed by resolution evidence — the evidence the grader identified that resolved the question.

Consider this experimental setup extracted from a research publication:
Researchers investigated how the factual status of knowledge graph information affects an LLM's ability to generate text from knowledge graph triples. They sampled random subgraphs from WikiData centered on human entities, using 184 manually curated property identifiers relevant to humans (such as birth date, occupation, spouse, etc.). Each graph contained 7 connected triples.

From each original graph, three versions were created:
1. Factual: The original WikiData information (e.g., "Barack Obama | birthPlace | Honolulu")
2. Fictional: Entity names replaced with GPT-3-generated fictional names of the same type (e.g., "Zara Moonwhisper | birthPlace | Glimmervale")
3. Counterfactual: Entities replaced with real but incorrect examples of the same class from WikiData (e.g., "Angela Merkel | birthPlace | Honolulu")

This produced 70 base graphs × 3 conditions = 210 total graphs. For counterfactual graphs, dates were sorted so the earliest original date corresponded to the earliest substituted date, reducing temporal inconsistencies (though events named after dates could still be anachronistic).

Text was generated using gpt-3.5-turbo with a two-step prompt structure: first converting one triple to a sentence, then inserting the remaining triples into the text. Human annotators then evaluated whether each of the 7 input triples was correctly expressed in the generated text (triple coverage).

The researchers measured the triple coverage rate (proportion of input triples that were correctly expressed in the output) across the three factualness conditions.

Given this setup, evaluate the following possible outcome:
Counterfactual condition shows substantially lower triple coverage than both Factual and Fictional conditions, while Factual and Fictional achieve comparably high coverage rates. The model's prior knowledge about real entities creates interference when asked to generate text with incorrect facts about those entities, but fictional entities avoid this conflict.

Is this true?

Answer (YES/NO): NO